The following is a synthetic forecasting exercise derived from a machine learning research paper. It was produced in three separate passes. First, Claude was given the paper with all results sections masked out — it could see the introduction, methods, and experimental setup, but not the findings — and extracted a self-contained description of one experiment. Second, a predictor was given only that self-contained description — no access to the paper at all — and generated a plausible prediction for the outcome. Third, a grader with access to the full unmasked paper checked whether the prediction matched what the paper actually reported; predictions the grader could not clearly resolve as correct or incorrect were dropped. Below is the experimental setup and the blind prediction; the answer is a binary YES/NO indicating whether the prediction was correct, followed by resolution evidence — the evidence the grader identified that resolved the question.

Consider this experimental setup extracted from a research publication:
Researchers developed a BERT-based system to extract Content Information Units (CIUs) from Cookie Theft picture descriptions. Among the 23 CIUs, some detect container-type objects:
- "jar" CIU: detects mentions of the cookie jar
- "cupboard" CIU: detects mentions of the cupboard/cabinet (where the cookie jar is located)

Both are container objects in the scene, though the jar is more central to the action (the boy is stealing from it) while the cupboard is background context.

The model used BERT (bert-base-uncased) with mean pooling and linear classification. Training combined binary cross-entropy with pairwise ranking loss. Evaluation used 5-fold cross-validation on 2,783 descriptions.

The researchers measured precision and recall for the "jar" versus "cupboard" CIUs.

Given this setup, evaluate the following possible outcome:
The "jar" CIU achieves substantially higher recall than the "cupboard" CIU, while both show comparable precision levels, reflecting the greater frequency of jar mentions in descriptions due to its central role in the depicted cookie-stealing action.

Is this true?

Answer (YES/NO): NO